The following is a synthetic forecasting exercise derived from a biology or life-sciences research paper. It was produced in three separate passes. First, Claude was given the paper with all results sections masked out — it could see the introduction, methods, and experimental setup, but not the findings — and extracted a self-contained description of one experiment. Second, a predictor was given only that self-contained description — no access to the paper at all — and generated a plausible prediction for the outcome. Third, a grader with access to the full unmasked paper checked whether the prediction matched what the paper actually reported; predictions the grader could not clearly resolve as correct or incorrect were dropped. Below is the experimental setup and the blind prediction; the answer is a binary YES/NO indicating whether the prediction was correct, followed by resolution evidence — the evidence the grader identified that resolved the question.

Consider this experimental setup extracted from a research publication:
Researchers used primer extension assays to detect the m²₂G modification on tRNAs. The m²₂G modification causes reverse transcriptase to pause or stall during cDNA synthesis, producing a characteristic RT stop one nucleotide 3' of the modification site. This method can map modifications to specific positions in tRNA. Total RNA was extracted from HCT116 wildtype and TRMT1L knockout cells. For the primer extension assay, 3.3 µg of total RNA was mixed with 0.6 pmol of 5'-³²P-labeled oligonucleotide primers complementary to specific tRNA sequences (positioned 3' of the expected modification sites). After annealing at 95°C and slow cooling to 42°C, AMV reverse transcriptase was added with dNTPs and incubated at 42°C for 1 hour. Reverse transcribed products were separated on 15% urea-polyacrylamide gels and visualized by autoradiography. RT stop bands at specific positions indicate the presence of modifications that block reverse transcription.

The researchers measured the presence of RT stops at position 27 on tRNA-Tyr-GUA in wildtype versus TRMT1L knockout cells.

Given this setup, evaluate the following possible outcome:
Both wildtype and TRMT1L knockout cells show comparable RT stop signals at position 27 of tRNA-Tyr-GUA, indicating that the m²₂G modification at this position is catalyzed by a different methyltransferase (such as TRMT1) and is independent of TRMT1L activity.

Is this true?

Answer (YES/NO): NO